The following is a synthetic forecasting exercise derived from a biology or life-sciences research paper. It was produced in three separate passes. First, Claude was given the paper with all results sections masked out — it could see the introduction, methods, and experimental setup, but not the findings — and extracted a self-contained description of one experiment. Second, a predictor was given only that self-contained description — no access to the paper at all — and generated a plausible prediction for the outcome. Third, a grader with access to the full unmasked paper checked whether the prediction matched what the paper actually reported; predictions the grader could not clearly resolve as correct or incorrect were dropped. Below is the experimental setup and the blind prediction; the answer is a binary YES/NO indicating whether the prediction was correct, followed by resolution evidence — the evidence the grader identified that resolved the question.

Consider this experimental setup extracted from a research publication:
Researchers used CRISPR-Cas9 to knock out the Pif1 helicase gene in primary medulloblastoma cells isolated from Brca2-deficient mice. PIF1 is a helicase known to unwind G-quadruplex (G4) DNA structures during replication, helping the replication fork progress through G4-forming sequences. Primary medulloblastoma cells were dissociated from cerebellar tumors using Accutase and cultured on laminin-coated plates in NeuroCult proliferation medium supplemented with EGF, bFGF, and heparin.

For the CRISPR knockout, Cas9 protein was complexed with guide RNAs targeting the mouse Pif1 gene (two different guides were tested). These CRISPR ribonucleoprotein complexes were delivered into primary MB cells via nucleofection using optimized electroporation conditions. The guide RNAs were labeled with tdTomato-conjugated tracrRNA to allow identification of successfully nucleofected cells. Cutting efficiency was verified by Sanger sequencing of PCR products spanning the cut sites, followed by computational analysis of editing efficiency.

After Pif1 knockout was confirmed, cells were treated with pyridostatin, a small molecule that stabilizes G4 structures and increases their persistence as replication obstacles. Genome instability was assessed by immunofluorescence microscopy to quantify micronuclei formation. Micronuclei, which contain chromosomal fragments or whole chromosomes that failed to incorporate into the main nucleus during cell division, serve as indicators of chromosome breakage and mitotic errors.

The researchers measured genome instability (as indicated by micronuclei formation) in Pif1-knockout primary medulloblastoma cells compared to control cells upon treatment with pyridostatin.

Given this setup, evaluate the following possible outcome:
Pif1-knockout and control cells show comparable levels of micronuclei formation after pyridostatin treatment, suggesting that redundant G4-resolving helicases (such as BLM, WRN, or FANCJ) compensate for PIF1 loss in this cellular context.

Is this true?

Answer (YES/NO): NO